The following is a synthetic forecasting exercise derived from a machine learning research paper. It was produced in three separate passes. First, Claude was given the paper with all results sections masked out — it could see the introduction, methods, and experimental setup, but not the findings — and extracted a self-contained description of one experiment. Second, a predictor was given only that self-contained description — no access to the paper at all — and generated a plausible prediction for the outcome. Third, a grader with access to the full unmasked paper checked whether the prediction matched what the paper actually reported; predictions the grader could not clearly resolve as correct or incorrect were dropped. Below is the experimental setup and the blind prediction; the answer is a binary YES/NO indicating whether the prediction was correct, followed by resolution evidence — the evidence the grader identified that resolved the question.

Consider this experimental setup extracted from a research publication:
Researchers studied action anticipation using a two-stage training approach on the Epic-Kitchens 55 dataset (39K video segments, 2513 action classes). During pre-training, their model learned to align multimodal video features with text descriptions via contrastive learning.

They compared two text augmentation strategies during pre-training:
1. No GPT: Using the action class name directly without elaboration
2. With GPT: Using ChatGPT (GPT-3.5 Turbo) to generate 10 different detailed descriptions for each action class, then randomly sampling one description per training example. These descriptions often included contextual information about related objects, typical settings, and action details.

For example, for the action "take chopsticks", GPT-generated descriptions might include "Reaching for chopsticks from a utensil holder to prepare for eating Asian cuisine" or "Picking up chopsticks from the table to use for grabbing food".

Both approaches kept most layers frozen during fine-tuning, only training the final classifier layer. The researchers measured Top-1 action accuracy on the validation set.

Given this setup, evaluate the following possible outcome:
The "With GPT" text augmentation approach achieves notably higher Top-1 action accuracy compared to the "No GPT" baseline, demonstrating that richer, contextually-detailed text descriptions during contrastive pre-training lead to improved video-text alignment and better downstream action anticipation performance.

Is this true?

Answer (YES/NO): NO